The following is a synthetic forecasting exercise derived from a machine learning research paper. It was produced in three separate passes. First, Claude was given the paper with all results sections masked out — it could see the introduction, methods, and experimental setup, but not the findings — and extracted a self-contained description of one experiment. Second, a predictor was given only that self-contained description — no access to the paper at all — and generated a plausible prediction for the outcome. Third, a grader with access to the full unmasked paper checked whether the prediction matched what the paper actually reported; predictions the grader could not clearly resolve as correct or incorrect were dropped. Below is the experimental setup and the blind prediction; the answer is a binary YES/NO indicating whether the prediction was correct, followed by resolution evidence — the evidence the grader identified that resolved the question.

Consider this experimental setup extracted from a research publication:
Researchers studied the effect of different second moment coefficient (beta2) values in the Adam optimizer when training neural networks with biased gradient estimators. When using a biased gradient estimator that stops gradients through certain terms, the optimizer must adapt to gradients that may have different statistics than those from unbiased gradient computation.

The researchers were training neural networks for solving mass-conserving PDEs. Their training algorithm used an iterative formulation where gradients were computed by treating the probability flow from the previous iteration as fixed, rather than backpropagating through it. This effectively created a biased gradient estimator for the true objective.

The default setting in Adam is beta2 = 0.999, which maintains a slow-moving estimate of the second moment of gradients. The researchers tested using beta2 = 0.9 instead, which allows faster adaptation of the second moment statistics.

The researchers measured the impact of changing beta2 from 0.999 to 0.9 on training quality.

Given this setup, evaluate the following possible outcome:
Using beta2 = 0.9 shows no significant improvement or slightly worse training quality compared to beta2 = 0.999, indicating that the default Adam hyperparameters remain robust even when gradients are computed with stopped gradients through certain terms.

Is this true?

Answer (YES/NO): NO